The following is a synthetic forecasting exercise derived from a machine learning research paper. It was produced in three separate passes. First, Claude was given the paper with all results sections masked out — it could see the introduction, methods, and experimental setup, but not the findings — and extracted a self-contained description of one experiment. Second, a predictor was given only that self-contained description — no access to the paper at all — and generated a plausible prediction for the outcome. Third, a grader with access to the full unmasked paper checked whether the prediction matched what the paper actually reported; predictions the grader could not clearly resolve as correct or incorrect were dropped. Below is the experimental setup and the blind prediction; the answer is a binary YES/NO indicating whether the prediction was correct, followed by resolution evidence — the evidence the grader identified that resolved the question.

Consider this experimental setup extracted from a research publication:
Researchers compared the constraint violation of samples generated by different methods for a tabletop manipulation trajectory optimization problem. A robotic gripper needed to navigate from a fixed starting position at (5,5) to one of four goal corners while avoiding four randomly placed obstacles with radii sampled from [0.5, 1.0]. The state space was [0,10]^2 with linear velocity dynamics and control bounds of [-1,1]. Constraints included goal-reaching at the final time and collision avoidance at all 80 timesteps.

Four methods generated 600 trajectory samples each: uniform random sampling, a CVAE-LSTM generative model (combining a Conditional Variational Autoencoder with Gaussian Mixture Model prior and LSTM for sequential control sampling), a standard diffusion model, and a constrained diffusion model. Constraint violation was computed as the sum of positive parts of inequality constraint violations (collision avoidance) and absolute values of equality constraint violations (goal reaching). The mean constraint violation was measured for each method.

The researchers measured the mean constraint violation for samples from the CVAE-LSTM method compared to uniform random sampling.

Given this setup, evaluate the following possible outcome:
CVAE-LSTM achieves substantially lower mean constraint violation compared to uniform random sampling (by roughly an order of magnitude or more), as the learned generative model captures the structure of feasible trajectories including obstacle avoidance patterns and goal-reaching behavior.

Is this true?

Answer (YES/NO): NO